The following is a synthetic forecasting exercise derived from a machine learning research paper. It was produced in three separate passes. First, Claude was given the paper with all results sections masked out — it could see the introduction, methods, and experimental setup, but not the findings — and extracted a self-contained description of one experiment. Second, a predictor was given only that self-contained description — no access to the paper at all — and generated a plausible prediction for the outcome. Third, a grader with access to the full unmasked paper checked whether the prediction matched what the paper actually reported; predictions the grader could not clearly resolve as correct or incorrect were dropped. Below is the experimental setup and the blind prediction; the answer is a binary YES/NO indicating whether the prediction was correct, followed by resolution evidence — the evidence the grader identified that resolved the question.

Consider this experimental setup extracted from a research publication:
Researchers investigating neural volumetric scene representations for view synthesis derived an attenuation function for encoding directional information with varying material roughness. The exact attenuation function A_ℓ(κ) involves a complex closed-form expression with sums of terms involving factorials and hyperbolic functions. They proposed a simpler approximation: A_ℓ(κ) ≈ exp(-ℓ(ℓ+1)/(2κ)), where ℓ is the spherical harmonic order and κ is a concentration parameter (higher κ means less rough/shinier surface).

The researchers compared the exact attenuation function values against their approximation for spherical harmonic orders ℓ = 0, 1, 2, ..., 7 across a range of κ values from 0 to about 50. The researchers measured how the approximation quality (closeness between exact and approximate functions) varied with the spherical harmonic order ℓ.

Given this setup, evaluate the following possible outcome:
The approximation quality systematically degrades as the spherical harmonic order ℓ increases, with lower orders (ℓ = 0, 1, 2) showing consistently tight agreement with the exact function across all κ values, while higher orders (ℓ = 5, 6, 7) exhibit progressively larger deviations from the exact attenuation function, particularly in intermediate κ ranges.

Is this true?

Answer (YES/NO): NO